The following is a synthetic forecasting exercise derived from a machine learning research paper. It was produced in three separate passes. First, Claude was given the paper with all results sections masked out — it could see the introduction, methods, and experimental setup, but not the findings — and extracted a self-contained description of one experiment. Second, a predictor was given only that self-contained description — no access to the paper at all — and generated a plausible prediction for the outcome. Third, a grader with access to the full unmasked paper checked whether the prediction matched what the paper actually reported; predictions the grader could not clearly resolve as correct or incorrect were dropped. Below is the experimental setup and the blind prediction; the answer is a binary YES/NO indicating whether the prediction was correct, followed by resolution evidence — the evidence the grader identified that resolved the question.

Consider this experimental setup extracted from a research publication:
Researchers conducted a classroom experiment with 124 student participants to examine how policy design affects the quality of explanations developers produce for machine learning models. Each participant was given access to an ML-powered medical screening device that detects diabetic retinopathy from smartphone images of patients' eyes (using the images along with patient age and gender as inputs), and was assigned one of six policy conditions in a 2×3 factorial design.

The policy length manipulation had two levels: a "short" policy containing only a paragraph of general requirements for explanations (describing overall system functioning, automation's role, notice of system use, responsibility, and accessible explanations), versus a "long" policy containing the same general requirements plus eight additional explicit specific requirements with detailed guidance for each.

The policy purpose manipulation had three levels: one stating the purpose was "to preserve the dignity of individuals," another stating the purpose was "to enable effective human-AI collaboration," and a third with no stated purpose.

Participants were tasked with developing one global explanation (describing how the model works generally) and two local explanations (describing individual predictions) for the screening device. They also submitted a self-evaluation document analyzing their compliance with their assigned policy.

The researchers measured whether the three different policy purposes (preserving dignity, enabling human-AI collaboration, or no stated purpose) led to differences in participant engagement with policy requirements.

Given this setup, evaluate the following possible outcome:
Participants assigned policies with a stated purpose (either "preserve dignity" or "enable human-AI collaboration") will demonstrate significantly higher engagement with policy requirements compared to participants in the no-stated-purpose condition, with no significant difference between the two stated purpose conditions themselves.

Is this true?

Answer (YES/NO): NO